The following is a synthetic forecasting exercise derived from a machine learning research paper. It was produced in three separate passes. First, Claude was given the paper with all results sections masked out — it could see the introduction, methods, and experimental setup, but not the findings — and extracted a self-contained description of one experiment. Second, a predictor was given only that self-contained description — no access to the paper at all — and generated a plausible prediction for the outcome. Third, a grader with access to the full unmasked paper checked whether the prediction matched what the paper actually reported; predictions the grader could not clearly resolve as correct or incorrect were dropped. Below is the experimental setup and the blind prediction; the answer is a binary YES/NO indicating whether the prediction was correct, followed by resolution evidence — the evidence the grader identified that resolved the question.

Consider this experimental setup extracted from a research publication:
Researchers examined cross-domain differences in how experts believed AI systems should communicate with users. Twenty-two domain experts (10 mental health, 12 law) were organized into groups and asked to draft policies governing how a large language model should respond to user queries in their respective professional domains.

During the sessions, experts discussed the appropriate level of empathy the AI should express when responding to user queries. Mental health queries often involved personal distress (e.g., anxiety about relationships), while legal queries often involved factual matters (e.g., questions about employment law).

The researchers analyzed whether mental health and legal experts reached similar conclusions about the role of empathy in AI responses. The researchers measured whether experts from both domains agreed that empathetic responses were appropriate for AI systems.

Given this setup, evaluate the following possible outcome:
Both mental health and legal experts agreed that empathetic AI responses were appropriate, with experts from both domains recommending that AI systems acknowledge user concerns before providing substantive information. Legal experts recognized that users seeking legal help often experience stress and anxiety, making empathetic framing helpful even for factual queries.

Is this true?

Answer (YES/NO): NO